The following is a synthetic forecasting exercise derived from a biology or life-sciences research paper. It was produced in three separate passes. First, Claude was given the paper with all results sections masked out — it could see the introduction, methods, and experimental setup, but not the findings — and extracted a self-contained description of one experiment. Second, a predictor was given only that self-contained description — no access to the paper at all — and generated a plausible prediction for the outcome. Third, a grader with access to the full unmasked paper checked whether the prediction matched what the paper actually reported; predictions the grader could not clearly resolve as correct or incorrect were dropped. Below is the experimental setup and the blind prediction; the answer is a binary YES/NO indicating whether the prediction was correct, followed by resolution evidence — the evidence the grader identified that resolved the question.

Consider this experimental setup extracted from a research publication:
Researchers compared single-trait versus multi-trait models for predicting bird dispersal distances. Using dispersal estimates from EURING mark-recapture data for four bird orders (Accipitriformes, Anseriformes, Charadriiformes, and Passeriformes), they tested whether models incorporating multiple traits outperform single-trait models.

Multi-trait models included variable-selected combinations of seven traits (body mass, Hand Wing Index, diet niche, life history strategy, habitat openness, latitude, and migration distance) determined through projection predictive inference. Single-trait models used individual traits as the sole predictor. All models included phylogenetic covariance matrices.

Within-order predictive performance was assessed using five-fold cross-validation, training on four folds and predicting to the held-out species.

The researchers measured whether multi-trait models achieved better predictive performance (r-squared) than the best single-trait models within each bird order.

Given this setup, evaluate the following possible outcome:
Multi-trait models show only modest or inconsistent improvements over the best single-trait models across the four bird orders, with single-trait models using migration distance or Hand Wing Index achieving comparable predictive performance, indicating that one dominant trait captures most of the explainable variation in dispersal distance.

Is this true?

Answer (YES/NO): NO